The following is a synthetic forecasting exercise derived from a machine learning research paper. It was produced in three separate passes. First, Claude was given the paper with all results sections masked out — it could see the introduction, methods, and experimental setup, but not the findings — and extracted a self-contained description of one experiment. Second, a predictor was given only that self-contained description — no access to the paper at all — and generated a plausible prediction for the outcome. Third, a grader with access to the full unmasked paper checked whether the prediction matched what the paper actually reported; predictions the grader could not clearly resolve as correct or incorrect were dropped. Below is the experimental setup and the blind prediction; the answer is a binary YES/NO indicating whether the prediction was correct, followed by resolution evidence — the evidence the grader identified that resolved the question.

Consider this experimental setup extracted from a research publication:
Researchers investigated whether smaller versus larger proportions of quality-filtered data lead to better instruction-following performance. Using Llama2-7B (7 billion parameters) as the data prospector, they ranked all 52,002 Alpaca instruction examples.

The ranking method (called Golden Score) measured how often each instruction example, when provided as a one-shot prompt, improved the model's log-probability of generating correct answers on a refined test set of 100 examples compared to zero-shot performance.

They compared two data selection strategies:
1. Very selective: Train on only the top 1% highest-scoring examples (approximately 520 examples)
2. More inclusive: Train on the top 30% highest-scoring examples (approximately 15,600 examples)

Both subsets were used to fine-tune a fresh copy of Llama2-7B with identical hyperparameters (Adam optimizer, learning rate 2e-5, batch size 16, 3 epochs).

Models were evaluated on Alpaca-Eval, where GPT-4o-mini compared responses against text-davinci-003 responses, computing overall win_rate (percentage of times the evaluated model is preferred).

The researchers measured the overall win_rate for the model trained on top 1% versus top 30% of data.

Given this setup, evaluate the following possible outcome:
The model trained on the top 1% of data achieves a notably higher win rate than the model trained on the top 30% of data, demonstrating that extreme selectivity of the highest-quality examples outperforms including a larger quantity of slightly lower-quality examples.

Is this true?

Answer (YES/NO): NO